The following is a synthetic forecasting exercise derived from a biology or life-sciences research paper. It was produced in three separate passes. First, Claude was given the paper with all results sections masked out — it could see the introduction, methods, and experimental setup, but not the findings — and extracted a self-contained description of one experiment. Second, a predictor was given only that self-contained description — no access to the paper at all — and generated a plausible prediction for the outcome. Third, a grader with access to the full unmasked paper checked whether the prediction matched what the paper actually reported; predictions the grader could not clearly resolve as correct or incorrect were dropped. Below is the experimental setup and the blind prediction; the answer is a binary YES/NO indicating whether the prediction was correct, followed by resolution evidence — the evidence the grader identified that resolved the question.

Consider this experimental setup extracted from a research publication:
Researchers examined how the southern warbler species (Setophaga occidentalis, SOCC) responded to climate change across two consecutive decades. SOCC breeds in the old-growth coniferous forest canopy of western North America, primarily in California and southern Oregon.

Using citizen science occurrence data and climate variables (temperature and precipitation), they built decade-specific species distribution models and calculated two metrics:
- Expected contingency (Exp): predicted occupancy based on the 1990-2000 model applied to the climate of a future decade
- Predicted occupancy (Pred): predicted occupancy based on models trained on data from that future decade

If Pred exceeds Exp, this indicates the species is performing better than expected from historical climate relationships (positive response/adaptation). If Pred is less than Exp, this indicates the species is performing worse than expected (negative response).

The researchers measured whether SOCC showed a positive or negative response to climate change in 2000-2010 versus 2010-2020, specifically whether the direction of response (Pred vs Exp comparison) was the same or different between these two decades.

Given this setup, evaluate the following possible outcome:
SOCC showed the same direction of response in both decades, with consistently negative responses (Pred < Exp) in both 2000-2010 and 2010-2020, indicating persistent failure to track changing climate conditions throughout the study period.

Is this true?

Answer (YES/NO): NO